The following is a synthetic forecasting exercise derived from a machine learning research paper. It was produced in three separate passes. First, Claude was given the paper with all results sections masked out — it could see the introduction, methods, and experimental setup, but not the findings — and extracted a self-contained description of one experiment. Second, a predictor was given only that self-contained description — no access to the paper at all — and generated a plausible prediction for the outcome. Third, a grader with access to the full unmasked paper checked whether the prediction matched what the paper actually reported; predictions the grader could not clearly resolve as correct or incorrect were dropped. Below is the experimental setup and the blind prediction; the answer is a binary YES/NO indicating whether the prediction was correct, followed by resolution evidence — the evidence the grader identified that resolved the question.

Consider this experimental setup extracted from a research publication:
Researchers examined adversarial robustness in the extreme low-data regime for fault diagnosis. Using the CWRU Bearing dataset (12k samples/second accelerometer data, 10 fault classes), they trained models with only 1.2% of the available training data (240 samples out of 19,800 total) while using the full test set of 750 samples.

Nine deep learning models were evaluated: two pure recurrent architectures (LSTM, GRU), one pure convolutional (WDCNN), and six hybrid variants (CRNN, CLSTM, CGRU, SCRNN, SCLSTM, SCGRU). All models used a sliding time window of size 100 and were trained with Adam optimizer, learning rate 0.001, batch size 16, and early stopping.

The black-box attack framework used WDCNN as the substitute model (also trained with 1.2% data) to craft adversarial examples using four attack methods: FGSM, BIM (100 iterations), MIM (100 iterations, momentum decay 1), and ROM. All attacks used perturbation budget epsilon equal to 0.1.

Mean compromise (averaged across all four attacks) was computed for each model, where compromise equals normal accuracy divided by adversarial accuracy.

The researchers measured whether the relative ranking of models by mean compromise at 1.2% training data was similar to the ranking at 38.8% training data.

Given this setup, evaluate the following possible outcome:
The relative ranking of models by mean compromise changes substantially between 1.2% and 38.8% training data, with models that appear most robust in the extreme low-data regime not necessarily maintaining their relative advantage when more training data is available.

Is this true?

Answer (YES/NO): YES